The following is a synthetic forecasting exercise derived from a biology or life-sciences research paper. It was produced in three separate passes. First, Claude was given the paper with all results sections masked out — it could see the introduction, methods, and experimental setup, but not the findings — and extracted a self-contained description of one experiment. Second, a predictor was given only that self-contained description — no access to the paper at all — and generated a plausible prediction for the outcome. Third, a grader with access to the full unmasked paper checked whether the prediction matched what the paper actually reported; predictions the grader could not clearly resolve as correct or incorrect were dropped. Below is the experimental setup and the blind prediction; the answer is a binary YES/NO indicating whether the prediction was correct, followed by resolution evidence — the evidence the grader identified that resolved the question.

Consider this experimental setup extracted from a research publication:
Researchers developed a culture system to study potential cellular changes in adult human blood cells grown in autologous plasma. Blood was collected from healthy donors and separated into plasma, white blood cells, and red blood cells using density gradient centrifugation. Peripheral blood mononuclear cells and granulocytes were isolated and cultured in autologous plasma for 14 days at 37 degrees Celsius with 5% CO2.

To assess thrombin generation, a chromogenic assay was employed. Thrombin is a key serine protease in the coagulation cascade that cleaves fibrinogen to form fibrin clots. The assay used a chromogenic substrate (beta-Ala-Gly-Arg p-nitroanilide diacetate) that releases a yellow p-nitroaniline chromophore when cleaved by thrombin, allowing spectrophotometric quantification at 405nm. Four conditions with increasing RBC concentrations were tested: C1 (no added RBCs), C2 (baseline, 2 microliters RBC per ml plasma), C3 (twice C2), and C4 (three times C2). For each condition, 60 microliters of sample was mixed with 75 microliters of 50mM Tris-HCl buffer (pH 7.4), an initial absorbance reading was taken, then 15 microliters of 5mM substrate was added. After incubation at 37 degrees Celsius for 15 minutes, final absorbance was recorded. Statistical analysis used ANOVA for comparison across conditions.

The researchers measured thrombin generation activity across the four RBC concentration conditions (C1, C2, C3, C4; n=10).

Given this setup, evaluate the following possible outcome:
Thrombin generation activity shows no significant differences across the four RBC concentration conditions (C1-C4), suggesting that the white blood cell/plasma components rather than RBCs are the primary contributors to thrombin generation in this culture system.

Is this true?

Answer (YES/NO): NO